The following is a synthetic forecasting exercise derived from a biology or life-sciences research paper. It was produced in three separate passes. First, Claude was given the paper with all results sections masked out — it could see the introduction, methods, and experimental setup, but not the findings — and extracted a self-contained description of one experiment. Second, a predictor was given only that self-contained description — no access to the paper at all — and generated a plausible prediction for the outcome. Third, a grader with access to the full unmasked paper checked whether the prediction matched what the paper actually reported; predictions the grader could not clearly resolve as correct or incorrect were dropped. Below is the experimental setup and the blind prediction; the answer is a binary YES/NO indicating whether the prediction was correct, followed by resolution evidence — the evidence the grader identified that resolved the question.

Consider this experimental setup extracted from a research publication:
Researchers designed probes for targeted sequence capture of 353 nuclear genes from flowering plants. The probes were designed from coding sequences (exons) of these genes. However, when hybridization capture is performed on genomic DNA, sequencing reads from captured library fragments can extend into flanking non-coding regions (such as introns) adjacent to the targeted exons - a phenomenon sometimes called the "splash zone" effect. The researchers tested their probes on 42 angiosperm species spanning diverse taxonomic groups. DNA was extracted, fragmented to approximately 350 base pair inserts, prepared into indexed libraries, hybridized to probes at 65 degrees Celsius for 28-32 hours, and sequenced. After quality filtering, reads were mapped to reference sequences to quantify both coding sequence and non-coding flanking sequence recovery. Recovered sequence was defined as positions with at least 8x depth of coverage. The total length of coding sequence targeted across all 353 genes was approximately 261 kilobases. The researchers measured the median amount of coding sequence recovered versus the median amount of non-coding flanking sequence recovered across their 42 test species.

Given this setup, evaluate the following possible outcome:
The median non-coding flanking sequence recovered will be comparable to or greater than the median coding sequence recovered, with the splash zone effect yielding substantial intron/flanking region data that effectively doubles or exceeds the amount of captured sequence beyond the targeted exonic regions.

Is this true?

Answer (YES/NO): YES